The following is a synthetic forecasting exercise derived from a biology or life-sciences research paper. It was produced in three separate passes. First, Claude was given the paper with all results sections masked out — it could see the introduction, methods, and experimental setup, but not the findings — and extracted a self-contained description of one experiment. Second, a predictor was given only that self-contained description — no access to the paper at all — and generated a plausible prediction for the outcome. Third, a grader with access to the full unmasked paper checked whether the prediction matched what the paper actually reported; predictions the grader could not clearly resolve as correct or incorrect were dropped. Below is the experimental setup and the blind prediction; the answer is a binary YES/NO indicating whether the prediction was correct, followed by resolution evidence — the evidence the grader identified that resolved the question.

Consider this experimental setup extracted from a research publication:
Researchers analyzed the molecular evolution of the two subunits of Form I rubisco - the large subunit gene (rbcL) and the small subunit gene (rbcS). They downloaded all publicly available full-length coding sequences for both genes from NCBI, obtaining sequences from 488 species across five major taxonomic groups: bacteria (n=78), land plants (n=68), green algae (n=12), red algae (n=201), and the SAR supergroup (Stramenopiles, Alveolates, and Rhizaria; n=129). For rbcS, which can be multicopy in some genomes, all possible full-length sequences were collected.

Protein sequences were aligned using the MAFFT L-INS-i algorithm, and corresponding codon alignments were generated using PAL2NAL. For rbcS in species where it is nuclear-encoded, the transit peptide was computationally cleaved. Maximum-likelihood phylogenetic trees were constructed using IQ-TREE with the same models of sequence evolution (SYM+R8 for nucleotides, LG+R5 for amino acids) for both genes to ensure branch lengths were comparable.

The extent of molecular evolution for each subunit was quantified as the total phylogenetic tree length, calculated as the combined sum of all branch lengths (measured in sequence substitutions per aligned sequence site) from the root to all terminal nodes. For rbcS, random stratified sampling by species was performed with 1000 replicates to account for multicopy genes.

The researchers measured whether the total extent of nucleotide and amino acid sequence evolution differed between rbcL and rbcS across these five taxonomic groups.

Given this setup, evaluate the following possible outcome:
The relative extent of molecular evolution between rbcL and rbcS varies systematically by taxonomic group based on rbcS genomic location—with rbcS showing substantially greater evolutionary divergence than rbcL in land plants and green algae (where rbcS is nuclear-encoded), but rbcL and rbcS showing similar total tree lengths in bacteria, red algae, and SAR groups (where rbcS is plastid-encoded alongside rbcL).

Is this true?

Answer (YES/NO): NO